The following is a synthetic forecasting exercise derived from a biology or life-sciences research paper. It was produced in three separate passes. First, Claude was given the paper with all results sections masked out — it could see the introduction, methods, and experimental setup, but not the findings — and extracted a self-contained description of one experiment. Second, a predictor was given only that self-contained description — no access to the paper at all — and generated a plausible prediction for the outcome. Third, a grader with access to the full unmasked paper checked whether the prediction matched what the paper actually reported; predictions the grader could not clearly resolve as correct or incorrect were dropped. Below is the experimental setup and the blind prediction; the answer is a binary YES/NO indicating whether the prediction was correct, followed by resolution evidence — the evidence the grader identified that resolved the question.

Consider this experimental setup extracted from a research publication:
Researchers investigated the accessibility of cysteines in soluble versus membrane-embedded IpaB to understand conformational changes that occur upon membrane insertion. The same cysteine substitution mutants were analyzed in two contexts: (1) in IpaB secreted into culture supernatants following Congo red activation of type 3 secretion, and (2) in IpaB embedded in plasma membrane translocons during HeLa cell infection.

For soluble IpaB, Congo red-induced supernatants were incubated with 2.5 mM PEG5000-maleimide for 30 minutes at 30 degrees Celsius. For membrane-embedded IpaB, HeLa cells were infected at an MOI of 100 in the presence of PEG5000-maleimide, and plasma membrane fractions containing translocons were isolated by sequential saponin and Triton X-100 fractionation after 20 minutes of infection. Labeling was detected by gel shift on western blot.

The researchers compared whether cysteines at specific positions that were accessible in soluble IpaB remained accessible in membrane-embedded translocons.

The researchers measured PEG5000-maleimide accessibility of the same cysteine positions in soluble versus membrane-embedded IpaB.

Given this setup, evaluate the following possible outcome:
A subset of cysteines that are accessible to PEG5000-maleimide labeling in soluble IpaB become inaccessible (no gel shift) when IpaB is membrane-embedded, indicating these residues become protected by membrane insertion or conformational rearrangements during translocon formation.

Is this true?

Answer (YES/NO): YES